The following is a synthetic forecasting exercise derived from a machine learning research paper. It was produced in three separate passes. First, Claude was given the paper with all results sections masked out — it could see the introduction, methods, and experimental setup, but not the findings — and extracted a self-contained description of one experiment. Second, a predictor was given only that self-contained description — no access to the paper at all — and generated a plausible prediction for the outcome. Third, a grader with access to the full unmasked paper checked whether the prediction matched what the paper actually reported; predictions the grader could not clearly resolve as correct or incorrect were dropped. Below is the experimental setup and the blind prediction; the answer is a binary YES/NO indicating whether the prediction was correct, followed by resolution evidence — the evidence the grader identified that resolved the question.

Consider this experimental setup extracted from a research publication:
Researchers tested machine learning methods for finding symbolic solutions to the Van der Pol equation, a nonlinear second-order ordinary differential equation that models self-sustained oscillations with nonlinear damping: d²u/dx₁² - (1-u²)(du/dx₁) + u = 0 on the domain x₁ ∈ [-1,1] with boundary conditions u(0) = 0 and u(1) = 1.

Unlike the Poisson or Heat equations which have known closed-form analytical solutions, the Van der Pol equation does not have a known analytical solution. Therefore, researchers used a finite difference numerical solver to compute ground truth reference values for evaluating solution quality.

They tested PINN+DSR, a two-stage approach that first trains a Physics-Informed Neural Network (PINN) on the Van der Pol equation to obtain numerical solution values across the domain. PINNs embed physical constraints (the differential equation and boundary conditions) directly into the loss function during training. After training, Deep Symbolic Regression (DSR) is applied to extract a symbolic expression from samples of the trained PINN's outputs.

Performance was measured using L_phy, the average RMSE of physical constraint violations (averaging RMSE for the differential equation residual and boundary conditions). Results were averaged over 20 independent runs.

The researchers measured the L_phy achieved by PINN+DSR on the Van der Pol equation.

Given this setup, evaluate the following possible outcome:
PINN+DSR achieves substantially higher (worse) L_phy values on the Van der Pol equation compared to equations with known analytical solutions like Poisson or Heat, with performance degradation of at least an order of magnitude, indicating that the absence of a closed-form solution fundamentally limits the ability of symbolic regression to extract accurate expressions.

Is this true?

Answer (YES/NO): NO